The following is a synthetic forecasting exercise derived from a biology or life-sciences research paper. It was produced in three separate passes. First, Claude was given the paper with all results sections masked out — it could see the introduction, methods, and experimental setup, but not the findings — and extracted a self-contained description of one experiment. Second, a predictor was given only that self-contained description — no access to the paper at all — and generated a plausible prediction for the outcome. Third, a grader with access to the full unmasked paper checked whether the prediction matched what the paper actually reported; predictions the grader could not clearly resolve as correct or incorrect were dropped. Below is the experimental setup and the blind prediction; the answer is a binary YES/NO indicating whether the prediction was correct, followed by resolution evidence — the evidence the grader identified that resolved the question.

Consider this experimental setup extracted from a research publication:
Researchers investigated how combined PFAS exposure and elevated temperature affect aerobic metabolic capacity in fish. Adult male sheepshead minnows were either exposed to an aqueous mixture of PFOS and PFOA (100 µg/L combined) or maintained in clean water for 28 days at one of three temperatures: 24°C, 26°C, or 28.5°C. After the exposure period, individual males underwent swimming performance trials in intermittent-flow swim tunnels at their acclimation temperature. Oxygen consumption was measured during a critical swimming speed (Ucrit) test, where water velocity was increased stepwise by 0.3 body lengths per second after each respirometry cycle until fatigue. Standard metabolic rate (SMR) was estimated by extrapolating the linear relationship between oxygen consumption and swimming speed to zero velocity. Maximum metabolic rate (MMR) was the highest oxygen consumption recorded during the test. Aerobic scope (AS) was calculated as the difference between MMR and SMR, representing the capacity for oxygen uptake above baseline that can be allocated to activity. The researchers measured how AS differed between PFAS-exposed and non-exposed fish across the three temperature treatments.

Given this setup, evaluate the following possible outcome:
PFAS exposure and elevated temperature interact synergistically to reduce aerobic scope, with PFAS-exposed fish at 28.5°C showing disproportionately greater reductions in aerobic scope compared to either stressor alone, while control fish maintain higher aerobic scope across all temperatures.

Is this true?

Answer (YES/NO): YES